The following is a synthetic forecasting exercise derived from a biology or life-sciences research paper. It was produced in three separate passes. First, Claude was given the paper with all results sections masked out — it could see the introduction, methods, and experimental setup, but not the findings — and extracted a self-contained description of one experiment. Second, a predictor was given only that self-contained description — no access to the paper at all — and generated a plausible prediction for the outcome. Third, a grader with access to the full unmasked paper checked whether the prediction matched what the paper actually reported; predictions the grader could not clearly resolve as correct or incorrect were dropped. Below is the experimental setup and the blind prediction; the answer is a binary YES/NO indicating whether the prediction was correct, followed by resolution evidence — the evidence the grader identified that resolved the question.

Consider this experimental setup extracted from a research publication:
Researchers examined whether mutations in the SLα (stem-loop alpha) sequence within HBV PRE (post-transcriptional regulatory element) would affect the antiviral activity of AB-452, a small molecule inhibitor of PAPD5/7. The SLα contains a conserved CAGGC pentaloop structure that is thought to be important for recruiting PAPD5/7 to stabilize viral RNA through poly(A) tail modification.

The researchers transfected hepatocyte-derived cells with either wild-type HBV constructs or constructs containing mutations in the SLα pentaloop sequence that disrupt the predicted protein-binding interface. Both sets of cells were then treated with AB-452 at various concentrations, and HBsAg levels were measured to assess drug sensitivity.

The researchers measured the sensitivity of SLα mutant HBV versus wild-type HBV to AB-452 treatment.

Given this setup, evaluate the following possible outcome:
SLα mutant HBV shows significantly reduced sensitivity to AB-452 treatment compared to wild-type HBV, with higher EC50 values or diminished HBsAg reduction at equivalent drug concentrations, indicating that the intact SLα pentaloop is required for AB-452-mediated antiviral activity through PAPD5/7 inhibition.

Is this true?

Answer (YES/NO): YES